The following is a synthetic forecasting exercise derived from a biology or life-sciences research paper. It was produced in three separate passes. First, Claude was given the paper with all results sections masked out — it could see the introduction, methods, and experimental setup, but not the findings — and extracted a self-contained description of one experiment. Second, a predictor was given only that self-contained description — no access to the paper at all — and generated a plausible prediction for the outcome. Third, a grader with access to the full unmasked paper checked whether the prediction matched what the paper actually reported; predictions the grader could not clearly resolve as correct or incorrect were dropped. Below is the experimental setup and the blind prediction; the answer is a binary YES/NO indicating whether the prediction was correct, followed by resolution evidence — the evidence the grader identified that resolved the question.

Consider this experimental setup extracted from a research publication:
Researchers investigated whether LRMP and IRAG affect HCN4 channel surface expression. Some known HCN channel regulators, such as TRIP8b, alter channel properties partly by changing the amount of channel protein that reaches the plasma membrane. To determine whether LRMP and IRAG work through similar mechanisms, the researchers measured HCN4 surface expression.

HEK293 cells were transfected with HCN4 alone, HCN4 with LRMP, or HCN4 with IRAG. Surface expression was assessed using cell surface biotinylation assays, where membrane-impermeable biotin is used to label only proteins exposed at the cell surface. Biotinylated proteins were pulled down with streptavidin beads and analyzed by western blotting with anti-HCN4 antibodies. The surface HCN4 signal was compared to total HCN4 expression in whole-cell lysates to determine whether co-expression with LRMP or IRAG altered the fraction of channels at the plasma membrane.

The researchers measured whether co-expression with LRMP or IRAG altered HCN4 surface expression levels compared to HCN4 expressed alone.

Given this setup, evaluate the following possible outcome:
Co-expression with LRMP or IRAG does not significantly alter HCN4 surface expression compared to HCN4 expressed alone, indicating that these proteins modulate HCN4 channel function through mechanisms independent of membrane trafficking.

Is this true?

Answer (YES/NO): YES